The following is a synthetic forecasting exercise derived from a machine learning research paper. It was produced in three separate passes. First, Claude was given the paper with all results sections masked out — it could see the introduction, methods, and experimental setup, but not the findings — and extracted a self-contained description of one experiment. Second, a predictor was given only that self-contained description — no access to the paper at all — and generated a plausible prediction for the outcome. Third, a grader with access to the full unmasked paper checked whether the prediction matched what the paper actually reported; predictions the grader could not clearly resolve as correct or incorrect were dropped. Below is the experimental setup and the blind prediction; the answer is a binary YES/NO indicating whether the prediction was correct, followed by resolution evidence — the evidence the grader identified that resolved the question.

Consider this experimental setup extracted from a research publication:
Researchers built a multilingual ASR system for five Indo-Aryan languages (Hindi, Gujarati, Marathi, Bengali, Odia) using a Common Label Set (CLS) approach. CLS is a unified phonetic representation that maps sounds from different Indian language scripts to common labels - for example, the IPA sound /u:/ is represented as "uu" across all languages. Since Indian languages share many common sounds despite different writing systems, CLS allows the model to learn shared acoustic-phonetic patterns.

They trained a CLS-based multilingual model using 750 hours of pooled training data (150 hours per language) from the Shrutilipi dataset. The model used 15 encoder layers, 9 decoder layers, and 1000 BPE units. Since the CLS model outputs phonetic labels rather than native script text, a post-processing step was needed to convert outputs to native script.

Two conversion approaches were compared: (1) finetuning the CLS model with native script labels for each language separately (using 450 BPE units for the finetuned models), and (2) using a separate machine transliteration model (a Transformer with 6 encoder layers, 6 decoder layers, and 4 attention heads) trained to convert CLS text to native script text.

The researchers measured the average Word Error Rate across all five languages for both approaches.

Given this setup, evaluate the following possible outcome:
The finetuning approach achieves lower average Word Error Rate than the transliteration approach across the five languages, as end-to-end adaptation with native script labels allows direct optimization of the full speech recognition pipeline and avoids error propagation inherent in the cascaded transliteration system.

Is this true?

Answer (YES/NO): NO